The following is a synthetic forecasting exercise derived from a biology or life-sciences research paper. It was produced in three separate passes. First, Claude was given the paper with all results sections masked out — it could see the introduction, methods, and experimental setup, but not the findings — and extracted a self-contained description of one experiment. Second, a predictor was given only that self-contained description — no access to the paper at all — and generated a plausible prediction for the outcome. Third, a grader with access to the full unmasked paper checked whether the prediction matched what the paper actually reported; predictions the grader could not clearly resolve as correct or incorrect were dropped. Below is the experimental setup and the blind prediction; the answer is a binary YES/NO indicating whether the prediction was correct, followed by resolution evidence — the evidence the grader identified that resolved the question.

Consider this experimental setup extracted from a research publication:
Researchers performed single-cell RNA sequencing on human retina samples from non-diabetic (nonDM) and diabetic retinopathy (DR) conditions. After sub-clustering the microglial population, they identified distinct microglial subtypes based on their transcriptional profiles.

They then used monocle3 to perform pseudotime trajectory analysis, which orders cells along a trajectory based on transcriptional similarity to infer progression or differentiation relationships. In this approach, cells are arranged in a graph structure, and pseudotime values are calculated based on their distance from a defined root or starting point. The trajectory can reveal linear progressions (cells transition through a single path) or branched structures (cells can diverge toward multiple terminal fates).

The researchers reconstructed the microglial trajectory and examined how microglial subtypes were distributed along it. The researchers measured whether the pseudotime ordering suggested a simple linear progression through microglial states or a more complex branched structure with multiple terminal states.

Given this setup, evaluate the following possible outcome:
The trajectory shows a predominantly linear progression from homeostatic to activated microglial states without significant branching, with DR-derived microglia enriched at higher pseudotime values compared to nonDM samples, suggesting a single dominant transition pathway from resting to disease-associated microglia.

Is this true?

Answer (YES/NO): NO